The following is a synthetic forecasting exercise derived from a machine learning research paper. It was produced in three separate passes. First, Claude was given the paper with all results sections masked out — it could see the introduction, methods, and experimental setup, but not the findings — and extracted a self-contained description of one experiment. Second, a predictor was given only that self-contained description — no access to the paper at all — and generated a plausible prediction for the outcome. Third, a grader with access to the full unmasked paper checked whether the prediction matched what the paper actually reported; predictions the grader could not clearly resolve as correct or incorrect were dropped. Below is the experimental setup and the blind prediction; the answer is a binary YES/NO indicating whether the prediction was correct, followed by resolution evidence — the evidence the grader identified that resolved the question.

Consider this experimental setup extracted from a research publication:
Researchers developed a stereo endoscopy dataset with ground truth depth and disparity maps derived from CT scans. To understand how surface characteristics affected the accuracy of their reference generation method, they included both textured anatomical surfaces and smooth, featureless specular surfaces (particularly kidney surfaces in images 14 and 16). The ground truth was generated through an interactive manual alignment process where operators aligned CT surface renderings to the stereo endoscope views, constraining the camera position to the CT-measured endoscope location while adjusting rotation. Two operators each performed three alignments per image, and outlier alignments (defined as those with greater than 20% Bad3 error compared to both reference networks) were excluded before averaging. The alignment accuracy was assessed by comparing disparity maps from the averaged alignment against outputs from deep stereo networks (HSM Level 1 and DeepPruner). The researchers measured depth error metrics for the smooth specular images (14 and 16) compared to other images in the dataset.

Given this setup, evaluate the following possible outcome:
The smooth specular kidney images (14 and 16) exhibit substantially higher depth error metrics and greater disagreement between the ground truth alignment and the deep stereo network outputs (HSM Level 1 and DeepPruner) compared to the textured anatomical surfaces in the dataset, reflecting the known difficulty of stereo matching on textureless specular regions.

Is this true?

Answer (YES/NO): NO